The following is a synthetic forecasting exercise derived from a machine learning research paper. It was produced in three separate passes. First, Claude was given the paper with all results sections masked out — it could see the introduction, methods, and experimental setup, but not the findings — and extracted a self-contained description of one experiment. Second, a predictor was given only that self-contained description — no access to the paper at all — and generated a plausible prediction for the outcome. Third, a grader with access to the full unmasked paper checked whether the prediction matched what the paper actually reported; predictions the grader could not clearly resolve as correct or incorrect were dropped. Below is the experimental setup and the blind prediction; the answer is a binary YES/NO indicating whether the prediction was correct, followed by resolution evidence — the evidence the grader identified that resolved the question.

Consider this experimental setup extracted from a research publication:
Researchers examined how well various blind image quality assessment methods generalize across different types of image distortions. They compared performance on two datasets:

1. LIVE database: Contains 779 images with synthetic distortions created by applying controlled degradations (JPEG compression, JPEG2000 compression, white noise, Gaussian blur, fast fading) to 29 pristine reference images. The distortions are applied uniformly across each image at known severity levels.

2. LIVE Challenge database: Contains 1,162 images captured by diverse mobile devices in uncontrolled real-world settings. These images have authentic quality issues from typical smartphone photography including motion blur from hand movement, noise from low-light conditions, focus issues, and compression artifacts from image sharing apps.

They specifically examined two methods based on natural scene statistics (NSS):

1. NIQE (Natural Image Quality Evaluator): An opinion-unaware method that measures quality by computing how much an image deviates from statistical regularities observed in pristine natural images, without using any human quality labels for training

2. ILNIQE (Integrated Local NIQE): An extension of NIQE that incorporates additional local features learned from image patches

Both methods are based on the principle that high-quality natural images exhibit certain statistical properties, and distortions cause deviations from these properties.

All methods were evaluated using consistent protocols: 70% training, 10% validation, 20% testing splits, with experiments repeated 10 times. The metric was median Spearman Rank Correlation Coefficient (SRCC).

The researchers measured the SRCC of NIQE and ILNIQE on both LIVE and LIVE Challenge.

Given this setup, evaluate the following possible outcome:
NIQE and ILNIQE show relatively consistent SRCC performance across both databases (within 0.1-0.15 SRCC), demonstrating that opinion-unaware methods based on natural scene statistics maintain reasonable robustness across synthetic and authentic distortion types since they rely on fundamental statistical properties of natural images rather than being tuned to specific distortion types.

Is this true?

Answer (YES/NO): NO